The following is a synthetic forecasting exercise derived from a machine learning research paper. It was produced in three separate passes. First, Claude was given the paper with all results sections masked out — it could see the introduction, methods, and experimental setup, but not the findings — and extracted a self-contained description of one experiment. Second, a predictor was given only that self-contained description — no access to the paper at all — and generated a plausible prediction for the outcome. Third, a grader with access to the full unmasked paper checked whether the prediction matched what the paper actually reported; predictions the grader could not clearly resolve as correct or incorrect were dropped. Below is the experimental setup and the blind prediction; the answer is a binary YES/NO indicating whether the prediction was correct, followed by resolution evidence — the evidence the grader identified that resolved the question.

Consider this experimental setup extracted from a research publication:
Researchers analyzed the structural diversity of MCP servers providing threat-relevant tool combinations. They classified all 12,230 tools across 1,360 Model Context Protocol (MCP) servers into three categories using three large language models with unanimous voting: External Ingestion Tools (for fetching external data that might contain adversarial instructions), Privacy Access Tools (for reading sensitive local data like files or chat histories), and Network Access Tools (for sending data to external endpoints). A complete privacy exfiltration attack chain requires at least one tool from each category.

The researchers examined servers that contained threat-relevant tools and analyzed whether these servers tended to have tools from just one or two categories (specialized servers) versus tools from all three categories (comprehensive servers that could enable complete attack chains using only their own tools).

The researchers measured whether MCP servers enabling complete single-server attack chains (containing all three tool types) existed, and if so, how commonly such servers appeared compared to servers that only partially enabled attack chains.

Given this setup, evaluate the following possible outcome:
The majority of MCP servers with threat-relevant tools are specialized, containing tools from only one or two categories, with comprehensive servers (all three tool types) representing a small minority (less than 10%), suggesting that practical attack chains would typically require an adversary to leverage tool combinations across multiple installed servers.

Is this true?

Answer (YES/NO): YES